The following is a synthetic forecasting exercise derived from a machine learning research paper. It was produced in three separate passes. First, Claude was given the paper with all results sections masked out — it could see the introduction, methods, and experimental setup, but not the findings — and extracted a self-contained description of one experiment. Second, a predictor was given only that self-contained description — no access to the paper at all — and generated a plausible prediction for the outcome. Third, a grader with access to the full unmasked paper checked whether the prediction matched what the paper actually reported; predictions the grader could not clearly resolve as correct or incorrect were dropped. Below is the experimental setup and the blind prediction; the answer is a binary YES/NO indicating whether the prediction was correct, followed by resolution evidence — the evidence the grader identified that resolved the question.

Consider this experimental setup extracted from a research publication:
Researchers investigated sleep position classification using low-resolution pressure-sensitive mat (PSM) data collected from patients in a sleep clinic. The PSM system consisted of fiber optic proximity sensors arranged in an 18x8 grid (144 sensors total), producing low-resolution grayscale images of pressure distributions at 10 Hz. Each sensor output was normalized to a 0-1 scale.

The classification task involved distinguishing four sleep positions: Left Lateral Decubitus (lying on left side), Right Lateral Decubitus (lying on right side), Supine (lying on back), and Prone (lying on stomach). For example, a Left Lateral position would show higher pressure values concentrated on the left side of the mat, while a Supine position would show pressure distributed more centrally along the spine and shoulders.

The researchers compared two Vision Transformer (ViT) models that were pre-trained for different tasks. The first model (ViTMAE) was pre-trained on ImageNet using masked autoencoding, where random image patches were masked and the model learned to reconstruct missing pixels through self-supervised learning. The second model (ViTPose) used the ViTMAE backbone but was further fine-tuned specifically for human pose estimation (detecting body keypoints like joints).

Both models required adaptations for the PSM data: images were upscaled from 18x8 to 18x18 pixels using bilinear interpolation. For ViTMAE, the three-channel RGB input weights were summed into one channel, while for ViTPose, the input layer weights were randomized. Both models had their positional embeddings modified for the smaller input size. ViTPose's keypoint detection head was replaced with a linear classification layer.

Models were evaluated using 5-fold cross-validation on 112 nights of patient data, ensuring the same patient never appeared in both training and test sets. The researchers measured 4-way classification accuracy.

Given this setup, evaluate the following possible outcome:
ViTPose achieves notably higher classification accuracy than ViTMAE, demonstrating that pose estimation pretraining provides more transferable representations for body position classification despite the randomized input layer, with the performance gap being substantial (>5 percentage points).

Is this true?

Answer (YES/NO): NO